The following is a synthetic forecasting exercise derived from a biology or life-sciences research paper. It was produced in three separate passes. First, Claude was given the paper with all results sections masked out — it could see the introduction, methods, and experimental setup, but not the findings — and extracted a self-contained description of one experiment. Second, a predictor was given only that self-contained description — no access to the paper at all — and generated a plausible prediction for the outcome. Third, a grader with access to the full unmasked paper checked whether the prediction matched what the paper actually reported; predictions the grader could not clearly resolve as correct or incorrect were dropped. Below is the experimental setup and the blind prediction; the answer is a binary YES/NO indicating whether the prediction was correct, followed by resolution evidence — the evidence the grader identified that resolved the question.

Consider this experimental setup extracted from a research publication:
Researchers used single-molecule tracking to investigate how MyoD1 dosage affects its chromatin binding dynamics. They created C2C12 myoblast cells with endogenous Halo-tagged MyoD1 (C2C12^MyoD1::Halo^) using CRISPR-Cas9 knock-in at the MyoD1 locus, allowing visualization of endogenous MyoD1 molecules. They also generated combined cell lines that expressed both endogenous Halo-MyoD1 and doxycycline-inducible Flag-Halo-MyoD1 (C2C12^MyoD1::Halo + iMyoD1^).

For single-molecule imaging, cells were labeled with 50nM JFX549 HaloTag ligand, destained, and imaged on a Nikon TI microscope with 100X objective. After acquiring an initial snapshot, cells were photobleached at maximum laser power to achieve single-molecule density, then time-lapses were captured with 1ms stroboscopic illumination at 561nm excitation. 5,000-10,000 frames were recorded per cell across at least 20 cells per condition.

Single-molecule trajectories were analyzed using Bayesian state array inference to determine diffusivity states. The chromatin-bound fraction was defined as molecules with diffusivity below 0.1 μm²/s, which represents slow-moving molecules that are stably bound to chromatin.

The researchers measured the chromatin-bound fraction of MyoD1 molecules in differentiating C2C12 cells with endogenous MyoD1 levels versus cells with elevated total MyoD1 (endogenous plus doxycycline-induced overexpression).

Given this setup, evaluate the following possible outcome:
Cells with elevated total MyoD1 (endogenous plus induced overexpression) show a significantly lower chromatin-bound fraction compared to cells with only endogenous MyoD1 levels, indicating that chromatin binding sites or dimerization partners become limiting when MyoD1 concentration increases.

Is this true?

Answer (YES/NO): NO